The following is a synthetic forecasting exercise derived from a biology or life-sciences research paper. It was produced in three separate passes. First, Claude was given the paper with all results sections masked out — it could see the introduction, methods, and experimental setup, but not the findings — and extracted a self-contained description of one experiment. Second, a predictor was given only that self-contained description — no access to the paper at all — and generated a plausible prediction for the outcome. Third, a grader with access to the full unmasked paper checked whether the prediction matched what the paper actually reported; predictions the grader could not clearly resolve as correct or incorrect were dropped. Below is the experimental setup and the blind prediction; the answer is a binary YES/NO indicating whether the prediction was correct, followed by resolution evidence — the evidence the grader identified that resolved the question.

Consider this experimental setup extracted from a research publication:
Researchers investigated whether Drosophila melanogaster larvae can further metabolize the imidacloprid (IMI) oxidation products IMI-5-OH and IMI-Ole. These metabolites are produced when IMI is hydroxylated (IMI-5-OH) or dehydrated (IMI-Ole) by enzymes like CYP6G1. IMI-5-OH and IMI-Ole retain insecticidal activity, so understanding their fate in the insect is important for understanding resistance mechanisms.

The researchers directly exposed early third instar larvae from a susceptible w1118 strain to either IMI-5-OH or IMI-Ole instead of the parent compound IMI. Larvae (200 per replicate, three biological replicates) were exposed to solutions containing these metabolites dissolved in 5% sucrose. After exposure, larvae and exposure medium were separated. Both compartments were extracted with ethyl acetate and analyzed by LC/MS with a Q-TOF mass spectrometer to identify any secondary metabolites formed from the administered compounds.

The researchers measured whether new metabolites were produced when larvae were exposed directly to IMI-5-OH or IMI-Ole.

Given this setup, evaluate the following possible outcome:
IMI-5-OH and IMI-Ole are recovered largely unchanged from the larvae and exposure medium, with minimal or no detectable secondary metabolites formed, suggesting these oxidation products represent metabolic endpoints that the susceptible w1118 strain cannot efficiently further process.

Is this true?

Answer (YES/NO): NO